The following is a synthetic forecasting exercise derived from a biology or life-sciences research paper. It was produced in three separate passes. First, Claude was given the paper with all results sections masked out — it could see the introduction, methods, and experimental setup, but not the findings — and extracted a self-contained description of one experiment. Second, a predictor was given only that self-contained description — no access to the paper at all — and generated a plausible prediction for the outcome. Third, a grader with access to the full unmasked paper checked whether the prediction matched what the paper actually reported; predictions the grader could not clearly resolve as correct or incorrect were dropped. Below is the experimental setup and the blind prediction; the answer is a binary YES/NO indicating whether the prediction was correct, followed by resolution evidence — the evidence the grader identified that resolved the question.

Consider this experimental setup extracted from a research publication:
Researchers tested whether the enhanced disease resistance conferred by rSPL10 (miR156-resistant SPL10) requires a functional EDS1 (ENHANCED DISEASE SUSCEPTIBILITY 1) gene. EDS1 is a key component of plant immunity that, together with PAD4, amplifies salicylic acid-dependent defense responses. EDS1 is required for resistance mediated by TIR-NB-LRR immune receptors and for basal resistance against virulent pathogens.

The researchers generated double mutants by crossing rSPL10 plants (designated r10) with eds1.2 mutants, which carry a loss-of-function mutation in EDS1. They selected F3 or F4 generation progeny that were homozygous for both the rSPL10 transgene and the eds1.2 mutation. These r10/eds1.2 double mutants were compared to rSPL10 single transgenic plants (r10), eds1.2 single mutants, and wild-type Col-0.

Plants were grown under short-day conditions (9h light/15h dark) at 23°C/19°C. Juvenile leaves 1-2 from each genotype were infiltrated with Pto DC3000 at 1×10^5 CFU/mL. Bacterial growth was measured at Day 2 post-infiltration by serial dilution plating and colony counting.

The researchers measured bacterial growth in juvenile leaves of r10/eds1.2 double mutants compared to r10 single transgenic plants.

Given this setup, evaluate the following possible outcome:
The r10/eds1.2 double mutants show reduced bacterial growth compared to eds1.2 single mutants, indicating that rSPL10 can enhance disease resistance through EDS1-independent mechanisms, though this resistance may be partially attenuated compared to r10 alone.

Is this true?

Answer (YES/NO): NO